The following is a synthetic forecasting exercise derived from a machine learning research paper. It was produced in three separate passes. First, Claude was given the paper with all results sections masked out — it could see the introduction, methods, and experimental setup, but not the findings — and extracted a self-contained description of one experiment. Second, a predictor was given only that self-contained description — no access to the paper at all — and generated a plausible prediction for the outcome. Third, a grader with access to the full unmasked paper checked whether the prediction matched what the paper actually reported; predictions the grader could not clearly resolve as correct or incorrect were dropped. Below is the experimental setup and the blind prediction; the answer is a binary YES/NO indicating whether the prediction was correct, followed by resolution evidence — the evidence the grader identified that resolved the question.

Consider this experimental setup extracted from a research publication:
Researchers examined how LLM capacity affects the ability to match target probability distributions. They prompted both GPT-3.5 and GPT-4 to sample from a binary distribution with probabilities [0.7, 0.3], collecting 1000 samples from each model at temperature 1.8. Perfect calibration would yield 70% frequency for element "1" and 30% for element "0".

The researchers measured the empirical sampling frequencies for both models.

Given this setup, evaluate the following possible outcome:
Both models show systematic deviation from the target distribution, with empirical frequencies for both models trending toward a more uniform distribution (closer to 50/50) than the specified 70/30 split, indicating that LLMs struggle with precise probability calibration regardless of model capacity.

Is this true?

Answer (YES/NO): NO